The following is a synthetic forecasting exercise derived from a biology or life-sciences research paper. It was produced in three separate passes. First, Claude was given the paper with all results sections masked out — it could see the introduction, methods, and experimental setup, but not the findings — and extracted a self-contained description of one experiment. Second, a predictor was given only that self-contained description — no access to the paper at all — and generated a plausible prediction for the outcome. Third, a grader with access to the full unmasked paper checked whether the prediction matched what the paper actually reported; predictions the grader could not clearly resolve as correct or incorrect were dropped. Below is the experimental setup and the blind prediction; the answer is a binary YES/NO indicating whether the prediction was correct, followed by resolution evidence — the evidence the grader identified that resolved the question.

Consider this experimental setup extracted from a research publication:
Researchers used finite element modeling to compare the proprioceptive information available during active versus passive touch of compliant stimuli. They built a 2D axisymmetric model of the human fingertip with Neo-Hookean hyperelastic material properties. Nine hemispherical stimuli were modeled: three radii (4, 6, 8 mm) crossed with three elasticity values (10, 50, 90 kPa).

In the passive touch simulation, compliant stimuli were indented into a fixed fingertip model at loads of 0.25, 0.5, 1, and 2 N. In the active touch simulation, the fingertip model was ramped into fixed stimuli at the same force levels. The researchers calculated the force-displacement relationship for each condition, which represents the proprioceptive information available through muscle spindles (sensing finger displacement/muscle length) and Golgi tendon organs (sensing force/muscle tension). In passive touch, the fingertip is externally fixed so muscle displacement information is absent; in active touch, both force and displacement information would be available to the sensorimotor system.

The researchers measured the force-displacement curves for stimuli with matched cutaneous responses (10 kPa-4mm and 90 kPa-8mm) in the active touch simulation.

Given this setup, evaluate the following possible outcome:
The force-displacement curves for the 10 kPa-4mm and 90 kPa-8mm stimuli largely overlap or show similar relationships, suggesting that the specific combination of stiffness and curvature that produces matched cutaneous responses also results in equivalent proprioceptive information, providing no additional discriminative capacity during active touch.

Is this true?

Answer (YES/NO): NO